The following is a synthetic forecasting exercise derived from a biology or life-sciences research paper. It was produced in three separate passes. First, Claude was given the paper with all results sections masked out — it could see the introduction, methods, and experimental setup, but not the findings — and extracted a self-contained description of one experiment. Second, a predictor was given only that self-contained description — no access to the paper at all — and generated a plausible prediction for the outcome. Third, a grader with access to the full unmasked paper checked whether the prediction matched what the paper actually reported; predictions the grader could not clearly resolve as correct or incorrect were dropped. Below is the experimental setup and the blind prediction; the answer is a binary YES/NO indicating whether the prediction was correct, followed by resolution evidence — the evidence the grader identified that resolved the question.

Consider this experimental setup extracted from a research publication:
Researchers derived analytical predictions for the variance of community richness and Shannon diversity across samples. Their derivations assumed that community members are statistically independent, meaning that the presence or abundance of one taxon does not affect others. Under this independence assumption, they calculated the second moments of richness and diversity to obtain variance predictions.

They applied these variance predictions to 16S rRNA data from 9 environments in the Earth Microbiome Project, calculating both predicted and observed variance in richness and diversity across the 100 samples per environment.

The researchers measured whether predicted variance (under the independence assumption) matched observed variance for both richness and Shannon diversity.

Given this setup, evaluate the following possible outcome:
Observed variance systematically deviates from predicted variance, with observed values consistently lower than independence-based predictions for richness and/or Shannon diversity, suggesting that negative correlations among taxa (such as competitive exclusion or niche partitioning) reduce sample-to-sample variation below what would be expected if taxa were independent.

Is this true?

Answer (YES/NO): NO